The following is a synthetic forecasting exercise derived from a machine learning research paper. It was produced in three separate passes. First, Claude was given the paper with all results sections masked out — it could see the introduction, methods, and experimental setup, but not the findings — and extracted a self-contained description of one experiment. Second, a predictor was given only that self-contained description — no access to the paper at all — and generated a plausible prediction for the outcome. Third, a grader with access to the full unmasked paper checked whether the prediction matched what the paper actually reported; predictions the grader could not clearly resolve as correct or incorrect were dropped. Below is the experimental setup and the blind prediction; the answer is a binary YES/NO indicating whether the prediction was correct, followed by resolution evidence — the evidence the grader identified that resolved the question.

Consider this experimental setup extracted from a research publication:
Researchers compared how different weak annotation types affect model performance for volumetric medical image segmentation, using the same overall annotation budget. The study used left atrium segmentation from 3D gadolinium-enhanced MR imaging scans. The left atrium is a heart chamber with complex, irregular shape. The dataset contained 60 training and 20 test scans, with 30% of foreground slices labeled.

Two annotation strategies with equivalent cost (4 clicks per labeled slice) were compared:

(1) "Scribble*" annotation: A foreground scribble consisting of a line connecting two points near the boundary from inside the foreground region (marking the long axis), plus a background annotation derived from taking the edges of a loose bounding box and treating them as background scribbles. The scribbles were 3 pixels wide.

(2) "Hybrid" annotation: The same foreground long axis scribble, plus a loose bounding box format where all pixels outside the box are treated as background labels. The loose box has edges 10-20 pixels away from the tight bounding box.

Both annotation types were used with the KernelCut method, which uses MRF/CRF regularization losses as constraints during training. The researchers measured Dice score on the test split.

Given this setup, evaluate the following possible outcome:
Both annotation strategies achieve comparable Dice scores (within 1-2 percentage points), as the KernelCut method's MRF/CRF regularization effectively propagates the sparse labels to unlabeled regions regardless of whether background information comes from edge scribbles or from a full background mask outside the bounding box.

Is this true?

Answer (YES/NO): YES